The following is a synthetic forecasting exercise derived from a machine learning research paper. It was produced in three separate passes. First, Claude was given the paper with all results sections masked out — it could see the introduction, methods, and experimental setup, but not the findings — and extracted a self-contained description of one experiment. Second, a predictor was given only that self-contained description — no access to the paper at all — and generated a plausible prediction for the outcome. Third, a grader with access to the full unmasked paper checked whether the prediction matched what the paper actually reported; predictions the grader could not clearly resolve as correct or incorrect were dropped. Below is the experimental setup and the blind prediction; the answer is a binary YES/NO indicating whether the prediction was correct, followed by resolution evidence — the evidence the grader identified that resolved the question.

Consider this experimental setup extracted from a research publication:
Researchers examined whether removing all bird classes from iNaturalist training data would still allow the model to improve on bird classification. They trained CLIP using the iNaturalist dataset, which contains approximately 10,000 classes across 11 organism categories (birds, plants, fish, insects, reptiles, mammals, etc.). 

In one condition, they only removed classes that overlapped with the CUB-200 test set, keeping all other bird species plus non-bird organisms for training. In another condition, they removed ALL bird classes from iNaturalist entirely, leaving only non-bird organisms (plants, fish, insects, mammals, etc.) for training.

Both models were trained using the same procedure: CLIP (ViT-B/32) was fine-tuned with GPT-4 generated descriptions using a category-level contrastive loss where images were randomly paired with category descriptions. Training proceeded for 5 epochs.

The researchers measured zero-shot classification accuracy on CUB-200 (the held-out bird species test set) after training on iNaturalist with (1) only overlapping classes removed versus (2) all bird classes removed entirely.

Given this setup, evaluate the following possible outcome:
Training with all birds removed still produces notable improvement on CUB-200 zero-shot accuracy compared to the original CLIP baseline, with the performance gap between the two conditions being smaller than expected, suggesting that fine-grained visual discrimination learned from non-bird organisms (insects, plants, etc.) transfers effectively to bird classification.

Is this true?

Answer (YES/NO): YES